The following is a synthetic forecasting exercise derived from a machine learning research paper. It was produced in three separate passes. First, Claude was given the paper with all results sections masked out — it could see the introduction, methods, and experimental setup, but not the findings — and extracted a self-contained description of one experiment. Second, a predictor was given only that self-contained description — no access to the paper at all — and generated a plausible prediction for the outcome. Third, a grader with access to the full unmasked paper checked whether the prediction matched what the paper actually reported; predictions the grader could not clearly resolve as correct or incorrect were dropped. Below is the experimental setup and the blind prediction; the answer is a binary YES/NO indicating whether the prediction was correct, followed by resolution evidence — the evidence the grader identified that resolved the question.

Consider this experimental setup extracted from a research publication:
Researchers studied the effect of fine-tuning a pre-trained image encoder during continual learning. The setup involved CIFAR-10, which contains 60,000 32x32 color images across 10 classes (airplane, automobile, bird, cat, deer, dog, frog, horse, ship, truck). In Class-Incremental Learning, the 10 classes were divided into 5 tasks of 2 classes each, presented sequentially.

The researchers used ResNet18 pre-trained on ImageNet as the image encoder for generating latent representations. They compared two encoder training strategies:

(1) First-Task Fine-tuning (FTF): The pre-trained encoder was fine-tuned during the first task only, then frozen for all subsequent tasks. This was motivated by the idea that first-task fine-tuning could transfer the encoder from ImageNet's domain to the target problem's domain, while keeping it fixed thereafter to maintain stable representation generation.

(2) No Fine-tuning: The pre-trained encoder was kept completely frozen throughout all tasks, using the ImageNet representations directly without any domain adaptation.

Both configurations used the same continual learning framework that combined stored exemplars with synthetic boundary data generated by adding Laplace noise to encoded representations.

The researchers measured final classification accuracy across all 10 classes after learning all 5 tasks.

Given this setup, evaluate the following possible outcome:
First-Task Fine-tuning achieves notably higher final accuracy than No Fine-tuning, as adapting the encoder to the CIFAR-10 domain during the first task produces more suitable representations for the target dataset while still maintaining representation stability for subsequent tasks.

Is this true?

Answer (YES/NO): YES